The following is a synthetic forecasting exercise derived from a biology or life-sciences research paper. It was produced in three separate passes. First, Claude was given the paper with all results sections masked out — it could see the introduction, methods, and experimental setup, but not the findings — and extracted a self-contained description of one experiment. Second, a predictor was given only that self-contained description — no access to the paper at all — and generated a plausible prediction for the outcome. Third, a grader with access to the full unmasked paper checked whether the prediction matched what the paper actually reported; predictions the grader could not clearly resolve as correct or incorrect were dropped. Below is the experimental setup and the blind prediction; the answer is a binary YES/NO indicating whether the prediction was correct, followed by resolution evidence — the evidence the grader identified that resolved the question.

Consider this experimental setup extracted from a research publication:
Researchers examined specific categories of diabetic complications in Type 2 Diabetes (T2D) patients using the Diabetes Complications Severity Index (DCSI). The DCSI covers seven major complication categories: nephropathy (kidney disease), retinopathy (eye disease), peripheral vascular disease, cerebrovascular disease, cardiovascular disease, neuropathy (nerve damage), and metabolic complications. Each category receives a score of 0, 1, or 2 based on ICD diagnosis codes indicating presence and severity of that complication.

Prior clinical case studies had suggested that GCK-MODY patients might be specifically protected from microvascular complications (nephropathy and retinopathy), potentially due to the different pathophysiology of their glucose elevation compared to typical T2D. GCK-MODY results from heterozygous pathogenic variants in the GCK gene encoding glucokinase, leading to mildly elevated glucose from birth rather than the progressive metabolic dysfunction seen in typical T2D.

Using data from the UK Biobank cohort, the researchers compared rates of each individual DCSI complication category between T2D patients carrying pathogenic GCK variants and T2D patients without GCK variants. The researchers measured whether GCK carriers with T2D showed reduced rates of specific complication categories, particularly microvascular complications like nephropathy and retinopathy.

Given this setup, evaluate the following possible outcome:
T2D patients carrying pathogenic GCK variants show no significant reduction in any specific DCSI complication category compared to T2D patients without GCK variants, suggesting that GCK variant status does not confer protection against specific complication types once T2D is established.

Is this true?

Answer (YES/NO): NO